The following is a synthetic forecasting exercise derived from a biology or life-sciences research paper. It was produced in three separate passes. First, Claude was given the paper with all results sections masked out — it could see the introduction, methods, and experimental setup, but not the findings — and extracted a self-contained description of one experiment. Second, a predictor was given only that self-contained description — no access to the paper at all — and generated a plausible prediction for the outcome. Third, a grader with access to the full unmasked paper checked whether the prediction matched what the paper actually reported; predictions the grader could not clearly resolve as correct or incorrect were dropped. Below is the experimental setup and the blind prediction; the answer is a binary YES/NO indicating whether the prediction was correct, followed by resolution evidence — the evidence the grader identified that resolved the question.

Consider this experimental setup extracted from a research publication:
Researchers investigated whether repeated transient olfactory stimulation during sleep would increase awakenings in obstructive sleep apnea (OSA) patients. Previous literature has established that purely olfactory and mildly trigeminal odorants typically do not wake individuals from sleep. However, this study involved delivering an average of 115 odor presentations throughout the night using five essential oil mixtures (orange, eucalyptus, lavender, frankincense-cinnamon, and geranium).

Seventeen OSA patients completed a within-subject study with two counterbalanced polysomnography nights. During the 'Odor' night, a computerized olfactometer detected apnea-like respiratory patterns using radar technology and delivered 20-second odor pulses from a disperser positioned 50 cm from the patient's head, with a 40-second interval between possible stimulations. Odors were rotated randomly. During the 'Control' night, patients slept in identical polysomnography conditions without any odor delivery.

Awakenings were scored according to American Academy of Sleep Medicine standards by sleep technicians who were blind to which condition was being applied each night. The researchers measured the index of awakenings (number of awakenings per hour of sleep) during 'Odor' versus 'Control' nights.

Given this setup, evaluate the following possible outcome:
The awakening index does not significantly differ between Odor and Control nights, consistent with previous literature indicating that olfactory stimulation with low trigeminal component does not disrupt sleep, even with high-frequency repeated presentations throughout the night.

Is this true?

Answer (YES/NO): YES